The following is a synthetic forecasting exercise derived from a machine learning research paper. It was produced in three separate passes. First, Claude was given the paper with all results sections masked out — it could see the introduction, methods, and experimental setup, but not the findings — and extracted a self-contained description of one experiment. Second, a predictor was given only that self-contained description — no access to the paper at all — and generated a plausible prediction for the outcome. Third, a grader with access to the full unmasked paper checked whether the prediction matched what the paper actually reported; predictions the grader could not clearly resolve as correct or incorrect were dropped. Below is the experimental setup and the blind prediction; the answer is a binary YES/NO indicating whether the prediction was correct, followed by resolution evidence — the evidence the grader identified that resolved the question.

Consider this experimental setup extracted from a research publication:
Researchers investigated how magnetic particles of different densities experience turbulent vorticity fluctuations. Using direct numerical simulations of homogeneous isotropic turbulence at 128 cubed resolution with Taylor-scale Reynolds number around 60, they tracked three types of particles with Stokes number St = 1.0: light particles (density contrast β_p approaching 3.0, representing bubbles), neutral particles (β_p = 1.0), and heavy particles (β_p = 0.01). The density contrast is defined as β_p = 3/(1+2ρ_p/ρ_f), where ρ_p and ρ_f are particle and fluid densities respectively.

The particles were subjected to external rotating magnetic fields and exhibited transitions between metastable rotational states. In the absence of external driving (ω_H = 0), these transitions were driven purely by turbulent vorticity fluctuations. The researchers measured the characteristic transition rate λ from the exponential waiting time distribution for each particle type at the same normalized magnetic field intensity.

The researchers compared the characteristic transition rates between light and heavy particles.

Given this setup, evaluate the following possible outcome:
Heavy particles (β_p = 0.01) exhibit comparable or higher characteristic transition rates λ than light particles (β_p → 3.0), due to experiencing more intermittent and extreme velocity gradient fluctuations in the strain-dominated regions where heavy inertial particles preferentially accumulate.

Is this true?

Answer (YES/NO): NO